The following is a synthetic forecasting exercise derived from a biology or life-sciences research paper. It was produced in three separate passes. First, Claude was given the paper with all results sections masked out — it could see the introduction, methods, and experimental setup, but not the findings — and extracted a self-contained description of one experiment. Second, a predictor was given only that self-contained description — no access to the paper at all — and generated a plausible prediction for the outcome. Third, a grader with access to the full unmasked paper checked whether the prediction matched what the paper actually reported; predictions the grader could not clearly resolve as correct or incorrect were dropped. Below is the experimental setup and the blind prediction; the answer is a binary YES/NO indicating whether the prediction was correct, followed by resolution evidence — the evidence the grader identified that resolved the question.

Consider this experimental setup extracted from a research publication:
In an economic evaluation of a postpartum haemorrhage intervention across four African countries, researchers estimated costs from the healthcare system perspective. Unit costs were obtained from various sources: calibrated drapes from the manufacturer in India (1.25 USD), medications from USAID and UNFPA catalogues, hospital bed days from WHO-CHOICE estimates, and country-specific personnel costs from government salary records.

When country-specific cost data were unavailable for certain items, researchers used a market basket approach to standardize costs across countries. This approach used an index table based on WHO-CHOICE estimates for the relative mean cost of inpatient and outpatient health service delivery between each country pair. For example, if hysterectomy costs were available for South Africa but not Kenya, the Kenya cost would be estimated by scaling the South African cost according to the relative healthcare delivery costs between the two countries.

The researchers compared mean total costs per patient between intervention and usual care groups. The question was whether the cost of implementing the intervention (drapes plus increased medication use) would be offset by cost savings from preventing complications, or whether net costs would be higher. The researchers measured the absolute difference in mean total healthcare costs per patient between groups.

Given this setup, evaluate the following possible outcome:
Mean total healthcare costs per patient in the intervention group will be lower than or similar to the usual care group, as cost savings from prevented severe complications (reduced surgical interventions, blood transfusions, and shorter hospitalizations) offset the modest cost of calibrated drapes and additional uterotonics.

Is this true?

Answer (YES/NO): NO